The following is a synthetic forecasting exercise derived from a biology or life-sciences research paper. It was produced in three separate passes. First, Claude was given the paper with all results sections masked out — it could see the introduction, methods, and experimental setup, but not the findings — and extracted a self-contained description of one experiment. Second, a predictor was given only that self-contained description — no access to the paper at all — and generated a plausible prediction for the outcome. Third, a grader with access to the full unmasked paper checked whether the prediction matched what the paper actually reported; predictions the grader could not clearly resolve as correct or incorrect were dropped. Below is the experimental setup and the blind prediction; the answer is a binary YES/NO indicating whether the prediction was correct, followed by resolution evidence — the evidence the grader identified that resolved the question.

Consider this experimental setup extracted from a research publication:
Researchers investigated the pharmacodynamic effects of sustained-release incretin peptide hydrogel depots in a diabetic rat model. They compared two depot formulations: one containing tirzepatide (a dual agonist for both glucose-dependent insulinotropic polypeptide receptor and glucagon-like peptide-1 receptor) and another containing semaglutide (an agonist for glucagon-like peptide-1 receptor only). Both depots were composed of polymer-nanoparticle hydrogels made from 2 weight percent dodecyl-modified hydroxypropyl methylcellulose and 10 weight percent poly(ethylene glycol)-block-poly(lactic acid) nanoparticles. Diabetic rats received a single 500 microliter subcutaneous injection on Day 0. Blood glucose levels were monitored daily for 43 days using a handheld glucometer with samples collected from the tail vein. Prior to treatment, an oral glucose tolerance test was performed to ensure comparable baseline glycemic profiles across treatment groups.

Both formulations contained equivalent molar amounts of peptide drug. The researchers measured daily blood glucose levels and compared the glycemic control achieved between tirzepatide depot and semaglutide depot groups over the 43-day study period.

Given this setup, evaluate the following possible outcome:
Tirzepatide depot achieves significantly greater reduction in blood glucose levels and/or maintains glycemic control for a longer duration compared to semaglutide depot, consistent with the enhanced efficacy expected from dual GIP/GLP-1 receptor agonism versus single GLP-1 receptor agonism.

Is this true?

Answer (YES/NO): NO